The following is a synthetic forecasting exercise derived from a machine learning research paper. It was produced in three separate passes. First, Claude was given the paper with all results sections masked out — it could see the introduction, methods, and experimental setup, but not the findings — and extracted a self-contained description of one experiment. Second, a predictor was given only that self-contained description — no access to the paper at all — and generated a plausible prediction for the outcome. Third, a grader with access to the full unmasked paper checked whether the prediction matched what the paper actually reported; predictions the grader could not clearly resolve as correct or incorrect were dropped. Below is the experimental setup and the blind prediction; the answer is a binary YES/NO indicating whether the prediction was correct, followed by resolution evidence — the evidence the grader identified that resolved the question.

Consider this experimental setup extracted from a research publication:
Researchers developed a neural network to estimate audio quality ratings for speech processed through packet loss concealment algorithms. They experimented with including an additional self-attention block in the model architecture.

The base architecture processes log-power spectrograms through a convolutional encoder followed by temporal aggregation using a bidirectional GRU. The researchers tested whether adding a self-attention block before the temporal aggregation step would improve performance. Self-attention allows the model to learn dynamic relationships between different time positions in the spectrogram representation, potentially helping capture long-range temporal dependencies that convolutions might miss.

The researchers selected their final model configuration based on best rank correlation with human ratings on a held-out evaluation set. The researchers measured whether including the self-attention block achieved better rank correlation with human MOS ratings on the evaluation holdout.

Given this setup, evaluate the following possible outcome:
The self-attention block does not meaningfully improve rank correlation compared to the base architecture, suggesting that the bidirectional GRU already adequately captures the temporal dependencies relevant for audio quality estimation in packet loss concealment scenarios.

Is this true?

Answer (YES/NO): YES